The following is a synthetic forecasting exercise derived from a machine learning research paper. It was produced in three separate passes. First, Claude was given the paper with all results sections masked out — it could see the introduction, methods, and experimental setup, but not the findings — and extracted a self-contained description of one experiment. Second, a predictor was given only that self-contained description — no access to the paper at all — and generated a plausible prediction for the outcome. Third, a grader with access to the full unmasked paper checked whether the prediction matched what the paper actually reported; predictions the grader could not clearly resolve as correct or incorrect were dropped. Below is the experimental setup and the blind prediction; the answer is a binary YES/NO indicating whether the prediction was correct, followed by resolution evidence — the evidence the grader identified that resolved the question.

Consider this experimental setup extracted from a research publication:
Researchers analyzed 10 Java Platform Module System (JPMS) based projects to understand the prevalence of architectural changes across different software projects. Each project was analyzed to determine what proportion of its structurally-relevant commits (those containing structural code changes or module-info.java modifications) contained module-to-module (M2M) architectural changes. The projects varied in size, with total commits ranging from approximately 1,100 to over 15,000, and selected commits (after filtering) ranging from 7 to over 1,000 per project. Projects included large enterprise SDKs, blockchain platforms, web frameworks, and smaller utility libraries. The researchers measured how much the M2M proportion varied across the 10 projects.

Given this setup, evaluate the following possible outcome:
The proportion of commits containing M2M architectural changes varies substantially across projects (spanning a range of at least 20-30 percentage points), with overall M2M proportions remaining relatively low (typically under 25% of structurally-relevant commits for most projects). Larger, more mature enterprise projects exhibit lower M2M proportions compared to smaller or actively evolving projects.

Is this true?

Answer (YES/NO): NO